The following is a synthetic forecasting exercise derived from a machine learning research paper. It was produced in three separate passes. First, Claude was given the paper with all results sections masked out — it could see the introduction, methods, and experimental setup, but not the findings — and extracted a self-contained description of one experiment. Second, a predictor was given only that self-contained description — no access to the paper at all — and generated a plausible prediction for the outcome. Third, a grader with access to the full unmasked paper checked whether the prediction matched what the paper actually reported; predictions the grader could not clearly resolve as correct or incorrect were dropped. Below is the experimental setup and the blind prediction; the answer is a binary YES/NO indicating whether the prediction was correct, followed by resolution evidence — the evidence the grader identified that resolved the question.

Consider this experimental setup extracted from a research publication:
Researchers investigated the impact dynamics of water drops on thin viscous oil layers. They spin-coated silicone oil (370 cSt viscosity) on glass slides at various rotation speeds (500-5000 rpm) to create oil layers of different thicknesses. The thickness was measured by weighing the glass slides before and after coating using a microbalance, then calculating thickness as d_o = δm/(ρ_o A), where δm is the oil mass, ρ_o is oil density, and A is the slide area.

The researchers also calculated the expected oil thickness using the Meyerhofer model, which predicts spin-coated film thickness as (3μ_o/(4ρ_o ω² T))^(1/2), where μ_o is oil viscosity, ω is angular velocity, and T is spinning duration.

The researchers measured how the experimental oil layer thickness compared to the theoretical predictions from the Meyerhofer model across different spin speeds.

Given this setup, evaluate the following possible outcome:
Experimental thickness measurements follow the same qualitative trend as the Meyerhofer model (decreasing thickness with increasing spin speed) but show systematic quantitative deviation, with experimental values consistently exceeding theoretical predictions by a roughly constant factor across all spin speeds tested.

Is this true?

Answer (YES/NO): NO